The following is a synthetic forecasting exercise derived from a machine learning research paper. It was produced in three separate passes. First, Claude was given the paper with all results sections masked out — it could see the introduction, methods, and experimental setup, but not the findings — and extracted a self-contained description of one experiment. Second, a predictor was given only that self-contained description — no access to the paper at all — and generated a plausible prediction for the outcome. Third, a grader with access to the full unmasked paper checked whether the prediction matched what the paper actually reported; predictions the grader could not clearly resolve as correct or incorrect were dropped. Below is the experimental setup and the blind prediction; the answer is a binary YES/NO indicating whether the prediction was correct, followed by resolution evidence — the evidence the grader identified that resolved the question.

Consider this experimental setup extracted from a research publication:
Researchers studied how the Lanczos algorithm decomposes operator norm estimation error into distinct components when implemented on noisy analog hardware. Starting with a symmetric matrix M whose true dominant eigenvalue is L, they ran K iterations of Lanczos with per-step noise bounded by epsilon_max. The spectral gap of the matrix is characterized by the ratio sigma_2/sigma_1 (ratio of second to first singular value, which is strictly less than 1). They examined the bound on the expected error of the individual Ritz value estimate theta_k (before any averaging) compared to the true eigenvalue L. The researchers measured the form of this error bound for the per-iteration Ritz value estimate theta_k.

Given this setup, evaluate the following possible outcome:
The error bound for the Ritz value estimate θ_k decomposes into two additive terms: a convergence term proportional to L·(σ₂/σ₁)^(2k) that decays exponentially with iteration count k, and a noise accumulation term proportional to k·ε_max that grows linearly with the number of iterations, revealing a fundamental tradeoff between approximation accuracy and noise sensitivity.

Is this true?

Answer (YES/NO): NO